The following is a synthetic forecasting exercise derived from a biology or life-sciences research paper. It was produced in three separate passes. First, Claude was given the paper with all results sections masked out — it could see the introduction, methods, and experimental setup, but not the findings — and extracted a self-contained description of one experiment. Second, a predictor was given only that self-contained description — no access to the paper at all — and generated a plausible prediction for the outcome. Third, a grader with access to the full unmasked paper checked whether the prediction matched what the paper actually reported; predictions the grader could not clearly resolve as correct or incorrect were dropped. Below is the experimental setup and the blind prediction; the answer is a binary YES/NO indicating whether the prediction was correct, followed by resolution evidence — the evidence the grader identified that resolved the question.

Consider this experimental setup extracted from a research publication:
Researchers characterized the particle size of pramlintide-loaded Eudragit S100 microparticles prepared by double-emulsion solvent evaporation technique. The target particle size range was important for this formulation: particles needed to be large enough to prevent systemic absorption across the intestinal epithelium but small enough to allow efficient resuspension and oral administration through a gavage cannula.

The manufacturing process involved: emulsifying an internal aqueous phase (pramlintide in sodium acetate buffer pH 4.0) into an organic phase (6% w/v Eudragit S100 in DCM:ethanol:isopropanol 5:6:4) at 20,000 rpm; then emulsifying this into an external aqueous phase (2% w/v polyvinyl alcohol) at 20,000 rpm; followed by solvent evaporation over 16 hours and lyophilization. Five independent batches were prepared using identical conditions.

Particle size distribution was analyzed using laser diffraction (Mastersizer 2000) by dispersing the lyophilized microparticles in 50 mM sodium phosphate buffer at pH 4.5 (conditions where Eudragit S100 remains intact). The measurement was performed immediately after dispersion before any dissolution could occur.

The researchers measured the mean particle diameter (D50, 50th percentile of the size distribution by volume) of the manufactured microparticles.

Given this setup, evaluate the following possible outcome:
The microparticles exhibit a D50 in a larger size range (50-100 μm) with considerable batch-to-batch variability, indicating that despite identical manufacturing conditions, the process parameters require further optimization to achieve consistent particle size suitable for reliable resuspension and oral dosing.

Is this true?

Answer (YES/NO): NO